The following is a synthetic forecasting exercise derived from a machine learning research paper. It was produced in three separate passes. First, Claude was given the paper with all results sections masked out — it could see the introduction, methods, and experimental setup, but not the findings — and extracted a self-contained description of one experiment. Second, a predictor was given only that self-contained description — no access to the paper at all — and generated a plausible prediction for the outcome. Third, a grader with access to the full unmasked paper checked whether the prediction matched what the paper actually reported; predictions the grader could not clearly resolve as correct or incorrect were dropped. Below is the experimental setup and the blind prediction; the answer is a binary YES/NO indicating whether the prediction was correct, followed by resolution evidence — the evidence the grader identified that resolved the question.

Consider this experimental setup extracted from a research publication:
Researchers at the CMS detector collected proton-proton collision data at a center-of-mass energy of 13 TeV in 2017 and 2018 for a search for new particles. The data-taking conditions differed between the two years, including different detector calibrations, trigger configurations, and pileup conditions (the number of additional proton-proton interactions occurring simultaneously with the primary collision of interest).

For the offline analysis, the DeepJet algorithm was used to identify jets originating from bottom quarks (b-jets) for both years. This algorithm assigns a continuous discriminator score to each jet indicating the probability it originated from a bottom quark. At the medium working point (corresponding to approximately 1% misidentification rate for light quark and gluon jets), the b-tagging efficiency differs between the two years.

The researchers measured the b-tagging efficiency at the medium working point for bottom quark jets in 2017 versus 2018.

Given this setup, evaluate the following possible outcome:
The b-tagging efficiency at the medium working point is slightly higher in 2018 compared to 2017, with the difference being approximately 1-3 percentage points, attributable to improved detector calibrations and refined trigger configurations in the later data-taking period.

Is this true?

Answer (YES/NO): YES